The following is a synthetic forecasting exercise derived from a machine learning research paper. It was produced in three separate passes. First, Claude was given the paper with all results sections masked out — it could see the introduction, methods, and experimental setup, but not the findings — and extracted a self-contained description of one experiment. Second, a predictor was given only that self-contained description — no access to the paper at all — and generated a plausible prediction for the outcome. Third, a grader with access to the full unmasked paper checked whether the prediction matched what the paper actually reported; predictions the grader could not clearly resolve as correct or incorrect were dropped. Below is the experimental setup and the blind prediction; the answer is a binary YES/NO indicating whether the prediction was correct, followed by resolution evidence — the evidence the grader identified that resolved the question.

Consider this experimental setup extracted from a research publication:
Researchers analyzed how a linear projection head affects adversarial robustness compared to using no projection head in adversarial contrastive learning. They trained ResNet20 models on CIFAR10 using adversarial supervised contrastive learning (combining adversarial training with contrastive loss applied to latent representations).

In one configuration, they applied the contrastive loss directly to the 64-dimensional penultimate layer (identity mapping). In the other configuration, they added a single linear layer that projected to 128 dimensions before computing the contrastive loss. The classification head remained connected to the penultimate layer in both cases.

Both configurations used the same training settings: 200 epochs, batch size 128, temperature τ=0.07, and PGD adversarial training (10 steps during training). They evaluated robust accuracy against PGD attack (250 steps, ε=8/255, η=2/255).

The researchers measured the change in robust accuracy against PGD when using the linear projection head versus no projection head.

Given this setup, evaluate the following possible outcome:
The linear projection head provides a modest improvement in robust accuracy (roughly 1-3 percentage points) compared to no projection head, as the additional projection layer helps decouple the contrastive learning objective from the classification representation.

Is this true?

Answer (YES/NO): NO